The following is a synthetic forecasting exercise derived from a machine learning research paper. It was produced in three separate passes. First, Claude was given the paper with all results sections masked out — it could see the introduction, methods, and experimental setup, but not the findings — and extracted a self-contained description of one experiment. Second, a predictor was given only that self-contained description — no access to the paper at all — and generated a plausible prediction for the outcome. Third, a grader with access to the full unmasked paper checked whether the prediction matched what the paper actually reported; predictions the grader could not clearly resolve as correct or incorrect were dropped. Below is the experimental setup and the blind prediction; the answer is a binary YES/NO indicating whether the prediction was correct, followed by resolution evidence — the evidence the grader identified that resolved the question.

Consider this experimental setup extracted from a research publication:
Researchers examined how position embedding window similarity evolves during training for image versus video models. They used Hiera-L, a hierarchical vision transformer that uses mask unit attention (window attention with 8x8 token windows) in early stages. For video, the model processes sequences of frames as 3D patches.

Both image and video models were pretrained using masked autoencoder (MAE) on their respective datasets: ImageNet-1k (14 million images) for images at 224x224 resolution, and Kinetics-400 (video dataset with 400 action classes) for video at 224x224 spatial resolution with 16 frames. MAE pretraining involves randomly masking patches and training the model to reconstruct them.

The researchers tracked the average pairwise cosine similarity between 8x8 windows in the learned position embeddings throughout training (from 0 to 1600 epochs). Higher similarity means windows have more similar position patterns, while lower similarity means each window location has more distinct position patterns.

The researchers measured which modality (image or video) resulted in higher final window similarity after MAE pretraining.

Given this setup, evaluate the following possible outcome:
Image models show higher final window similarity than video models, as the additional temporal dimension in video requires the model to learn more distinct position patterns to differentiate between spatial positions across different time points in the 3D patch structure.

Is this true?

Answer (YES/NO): YES